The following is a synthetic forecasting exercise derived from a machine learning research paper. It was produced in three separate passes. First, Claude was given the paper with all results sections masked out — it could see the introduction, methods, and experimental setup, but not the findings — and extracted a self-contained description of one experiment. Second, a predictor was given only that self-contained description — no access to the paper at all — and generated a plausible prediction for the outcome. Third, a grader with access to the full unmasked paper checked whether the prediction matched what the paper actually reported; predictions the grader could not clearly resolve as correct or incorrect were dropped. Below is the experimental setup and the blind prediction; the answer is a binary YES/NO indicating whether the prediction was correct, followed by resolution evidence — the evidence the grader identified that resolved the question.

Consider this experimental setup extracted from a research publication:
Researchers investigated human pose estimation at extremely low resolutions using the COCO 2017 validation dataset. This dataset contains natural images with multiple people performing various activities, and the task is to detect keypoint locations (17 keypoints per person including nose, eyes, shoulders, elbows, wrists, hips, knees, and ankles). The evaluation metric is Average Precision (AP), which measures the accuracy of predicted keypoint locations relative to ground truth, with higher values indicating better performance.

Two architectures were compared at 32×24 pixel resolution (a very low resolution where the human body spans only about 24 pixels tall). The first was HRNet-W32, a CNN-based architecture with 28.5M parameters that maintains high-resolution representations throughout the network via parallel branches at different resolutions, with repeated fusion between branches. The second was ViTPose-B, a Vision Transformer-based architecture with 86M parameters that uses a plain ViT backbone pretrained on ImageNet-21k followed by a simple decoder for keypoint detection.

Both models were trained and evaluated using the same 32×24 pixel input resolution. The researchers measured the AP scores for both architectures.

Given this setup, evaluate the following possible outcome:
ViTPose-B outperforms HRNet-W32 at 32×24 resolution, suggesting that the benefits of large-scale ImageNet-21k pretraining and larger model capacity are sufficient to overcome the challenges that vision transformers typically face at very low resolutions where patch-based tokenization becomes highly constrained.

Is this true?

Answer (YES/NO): YES